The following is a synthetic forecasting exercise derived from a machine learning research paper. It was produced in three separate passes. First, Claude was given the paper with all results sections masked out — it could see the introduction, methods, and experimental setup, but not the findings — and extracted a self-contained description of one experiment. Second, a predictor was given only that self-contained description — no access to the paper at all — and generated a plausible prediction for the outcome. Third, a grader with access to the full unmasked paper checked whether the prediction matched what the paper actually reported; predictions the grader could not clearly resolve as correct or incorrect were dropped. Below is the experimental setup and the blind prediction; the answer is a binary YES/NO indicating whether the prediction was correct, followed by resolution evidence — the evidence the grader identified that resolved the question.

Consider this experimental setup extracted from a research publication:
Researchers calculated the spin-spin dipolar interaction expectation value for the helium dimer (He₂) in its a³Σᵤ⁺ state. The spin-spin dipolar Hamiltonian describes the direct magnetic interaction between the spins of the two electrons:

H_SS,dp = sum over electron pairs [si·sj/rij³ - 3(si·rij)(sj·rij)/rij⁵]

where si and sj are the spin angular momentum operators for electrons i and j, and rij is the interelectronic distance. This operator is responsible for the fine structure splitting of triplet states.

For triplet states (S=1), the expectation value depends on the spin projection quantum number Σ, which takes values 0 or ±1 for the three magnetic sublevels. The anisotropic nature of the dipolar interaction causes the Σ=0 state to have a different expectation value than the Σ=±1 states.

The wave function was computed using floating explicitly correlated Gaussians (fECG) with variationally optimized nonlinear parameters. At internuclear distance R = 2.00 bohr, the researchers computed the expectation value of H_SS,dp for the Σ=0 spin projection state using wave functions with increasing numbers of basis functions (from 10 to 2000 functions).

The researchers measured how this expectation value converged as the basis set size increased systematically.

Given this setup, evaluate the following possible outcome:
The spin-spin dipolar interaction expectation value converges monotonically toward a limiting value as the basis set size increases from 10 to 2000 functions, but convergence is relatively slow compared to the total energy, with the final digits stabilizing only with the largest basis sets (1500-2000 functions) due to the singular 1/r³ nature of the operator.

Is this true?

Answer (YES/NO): NO